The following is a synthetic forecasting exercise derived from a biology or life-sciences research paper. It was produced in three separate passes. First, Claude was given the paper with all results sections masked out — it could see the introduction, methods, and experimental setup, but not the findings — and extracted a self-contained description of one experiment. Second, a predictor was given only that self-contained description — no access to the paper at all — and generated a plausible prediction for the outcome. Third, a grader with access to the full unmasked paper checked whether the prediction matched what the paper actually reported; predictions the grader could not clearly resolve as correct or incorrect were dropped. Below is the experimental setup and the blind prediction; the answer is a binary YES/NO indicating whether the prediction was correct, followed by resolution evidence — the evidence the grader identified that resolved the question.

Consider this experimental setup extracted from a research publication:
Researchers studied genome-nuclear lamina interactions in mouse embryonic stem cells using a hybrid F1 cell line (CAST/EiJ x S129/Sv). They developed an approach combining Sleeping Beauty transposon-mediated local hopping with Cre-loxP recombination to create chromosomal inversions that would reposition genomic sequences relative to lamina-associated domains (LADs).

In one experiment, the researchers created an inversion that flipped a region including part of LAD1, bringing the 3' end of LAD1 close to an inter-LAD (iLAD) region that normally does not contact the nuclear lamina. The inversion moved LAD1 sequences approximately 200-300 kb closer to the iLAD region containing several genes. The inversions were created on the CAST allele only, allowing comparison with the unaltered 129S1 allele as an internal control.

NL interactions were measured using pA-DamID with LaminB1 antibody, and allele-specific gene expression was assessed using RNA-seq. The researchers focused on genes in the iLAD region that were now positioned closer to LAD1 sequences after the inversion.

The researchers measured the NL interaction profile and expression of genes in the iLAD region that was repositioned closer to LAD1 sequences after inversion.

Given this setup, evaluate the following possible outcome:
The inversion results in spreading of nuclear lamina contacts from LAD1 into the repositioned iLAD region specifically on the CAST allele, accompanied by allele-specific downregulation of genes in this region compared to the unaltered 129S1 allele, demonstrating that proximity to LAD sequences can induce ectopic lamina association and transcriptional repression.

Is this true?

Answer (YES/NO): NO